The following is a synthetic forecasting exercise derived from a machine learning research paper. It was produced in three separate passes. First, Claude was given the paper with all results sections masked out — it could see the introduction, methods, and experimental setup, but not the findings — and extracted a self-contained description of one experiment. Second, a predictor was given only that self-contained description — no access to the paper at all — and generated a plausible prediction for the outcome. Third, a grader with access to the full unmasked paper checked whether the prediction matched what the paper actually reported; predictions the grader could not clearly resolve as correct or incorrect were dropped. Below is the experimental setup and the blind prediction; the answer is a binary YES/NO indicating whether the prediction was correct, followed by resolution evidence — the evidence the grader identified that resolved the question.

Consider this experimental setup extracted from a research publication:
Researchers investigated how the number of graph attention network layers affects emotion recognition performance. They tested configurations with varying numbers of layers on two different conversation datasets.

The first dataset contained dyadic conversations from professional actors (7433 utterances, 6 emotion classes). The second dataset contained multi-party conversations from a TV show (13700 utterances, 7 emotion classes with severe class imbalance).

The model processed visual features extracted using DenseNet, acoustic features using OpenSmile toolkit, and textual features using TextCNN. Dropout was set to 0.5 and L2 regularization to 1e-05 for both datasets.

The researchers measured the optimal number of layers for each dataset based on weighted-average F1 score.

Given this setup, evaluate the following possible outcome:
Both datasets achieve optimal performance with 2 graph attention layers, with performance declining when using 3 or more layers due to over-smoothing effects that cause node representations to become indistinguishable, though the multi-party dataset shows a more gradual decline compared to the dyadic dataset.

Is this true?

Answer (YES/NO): NO